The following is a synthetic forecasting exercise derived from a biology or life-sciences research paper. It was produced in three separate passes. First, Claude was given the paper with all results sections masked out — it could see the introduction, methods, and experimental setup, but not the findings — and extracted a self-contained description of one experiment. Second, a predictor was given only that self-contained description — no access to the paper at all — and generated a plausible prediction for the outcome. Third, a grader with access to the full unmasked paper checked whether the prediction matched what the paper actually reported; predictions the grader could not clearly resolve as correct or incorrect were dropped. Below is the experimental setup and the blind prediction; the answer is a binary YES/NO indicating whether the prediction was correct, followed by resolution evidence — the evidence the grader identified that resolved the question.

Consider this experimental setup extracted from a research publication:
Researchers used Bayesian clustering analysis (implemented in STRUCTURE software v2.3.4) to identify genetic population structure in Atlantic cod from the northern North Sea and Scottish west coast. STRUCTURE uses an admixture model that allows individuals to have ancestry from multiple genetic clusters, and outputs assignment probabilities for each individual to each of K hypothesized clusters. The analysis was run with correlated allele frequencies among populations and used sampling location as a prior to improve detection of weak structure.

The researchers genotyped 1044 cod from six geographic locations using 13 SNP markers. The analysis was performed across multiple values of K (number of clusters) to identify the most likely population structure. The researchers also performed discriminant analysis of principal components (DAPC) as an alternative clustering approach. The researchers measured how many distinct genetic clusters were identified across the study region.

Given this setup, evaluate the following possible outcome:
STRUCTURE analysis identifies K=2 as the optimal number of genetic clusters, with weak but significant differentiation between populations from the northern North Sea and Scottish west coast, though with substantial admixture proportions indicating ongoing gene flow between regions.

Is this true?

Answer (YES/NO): NO